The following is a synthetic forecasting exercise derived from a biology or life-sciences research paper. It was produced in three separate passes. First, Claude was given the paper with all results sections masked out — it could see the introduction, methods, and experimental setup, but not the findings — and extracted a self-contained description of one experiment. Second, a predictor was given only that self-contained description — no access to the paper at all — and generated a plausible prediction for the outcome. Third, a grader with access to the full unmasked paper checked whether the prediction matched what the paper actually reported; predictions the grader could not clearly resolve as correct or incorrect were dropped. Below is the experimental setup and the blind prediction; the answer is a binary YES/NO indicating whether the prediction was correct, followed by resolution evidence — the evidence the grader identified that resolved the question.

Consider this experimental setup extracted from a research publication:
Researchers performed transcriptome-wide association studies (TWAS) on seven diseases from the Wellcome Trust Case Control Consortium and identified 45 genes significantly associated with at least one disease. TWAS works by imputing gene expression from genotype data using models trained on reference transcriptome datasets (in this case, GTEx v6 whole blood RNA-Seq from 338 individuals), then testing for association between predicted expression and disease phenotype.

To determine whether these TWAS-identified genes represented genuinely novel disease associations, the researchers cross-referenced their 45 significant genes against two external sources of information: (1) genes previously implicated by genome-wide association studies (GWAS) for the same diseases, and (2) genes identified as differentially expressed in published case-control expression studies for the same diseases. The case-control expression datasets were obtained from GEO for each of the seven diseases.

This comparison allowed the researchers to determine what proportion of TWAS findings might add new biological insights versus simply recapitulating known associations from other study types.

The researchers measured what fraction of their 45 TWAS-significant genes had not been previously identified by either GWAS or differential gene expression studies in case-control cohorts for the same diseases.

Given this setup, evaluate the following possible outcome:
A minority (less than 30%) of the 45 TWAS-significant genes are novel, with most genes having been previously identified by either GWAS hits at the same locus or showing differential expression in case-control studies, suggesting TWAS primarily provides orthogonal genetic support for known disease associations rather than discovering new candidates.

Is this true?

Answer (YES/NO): NO